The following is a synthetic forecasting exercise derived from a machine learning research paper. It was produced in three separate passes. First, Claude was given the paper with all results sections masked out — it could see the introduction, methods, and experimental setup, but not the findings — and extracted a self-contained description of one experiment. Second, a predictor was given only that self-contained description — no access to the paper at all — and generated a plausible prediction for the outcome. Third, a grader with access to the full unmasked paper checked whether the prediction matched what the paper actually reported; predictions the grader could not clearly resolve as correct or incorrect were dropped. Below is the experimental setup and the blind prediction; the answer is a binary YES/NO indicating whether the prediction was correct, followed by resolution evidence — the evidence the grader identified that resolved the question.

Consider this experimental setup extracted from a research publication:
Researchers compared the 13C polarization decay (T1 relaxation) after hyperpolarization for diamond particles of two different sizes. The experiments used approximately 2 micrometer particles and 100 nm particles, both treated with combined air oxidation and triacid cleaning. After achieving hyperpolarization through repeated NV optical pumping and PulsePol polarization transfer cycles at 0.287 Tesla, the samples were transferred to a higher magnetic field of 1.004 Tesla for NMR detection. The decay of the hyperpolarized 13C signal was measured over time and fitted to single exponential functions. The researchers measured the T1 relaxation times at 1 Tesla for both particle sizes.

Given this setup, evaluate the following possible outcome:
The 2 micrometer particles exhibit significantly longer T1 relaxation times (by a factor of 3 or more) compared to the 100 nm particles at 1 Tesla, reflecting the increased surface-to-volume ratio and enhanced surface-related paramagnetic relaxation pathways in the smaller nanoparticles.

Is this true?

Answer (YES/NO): NO